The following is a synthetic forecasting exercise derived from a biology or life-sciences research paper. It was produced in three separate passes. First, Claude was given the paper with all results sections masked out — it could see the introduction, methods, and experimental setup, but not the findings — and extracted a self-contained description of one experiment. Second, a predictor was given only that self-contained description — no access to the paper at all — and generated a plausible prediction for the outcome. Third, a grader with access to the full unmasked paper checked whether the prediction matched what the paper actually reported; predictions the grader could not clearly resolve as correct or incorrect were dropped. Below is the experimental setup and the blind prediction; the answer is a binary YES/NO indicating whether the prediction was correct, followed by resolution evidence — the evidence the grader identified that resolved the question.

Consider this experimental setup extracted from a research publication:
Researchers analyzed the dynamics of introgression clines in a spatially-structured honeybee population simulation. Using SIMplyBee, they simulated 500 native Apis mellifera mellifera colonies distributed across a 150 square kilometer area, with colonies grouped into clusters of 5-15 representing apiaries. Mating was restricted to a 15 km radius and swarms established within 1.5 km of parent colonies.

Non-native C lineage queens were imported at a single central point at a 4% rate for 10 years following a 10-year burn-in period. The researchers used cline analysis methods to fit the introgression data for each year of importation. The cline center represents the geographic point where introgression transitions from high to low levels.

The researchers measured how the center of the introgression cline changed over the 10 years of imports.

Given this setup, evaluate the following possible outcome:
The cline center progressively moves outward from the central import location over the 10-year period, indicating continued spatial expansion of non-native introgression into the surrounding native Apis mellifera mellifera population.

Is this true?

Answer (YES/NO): YES